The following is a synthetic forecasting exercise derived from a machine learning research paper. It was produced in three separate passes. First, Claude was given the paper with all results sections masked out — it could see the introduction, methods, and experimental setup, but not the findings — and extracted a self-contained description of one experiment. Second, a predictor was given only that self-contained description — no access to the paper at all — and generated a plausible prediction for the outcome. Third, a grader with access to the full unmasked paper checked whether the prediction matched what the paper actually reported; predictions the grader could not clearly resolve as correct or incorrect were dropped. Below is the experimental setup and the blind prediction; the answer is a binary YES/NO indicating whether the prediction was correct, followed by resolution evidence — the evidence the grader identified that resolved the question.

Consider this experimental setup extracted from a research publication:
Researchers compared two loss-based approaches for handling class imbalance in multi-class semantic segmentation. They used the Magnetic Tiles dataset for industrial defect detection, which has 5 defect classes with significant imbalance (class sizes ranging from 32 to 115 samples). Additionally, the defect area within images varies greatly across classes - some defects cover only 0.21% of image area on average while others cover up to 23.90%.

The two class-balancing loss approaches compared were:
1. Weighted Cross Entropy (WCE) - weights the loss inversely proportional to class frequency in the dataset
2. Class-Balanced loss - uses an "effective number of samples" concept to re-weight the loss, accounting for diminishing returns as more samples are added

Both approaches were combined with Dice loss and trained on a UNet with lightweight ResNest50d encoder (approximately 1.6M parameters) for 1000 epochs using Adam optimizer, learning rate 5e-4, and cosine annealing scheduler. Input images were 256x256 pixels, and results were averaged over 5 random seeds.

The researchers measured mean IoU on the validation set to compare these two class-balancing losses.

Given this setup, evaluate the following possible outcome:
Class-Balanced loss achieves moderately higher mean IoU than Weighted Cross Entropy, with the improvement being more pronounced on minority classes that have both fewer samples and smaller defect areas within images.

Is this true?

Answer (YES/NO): NO